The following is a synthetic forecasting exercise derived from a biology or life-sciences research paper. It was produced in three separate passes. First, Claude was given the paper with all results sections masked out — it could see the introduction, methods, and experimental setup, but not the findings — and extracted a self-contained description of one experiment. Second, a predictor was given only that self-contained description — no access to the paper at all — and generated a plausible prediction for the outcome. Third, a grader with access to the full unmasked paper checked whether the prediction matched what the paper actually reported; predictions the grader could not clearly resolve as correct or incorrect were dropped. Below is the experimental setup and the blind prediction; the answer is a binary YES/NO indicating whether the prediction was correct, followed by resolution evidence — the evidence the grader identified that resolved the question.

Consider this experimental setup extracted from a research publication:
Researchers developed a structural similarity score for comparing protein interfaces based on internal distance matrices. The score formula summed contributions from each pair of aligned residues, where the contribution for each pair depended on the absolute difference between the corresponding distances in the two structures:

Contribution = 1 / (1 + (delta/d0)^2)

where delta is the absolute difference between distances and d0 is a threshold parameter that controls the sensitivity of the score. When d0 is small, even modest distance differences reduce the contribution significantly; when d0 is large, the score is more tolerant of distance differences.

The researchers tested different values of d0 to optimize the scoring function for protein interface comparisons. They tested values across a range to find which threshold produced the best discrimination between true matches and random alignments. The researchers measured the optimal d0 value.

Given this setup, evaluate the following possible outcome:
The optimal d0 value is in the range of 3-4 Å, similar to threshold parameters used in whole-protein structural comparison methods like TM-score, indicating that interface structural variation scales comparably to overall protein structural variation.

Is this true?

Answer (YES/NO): NO